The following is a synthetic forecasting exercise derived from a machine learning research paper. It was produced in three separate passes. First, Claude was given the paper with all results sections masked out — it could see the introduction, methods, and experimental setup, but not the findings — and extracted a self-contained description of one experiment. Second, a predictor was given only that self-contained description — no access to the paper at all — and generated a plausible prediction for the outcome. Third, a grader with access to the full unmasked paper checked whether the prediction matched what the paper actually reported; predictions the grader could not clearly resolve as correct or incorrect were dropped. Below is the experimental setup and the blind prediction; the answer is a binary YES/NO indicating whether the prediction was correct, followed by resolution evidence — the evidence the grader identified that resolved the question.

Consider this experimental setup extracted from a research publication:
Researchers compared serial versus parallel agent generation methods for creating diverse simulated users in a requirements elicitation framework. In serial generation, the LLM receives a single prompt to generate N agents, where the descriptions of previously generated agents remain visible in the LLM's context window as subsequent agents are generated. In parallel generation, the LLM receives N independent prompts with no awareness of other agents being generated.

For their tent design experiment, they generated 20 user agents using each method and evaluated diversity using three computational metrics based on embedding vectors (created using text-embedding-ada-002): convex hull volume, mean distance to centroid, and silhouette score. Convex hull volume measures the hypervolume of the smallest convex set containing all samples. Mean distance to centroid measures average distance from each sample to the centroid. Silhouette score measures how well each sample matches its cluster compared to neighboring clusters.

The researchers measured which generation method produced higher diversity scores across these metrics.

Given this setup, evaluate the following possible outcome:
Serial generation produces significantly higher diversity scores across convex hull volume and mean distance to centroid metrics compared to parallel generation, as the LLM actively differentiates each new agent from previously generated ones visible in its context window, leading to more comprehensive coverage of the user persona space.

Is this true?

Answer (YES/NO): NO